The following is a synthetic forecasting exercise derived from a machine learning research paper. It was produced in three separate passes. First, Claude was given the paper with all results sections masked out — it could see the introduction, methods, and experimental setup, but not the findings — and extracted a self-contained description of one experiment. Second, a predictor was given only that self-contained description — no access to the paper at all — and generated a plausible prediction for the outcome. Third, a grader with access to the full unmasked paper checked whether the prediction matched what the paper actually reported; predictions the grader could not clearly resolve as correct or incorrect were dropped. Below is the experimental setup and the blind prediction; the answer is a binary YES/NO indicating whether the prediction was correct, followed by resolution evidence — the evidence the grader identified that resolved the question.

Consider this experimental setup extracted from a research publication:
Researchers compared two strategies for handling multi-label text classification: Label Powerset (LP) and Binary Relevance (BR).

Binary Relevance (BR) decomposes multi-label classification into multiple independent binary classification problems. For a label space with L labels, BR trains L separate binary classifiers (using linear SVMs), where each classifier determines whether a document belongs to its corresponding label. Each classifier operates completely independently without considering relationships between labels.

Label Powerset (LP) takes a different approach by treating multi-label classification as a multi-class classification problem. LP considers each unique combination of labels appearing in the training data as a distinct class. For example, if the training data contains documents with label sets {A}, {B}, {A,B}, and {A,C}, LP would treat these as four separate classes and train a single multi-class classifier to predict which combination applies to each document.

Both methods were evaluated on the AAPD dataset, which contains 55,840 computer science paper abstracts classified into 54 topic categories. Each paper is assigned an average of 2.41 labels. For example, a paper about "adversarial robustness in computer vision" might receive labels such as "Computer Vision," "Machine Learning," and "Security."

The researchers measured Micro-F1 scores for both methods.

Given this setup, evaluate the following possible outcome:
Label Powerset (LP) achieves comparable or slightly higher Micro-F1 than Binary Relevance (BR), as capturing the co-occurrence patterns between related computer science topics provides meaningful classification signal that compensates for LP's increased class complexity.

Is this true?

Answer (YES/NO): YES